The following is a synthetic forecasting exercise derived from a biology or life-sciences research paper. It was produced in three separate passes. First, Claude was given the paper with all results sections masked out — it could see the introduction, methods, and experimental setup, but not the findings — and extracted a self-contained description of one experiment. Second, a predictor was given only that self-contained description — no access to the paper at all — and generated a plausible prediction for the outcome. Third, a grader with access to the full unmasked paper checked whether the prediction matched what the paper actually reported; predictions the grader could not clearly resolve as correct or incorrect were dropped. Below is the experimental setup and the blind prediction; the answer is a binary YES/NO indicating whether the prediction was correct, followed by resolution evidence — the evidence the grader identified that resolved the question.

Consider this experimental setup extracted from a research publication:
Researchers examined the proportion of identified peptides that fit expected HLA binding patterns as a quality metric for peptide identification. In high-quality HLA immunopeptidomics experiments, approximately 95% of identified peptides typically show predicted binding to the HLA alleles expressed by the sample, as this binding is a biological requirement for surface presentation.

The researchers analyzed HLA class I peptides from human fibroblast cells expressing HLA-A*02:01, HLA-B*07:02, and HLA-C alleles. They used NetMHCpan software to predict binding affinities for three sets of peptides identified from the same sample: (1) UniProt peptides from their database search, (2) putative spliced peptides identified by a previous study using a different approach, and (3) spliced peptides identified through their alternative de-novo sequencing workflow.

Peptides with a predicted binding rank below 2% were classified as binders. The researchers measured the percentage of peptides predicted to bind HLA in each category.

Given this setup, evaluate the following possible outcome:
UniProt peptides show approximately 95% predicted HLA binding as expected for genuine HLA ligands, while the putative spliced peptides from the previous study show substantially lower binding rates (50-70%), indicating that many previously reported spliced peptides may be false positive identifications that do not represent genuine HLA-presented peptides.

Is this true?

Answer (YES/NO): NO